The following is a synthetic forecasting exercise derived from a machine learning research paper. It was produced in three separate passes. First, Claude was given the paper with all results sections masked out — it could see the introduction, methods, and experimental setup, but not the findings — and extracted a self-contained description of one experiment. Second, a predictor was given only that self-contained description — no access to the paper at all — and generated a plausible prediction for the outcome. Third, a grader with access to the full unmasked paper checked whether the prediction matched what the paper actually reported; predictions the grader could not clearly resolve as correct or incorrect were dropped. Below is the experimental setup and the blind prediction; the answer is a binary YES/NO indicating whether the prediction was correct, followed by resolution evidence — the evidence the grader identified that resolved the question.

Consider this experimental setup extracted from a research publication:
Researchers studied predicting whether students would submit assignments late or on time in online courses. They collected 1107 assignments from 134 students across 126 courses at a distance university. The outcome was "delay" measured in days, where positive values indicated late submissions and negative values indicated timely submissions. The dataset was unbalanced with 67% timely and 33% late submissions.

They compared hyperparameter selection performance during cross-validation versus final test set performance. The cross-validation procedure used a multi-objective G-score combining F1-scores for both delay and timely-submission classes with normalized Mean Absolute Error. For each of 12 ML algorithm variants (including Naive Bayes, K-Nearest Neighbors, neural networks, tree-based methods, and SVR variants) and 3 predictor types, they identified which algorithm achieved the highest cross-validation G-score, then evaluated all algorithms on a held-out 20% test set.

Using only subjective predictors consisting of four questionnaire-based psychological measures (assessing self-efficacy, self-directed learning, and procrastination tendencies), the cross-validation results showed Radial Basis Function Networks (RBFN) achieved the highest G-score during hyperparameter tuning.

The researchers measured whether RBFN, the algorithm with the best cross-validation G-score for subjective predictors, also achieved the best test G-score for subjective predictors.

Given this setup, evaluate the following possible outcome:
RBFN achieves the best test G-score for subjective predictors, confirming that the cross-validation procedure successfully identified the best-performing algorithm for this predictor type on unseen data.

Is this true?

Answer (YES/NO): NO